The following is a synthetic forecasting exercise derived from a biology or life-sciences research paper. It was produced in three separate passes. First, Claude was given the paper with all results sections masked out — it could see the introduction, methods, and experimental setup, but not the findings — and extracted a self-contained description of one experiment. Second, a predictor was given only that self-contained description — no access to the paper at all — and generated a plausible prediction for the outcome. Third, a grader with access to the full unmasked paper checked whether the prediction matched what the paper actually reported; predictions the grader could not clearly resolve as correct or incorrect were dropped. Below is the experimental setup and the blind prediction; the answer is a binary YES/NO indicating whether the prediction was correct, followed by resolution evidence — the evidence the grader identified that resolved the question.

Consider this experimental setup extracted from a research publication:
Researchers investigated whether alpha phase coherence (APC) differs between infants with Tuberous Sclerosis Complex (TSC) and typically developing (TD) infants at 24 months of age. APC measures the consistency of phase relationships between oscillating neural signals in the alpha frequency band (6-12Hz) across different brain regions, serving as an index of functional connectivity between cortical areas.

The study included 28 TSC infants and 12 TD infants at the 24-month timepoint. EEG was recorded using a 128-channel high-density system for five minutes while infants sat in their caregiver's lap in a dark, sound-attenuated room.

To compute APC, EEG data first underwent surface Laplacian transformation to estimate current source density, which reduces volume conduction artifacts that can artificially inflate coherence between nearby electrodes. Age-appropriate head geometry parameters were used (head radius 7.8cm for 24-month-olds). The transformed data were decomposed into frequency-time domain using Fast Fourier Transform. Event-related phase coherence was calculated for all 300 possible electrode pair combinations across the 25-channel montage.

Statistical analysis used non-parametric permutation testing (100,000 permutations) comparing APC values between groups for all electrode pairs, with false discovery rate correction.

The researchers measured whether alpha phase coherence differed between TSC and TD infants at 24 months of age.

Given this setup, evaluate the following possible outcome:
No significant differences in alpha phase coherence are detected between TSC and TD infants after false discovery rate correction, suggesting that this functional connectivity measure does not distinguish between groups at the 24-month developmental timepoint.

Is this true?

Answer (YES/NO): YES